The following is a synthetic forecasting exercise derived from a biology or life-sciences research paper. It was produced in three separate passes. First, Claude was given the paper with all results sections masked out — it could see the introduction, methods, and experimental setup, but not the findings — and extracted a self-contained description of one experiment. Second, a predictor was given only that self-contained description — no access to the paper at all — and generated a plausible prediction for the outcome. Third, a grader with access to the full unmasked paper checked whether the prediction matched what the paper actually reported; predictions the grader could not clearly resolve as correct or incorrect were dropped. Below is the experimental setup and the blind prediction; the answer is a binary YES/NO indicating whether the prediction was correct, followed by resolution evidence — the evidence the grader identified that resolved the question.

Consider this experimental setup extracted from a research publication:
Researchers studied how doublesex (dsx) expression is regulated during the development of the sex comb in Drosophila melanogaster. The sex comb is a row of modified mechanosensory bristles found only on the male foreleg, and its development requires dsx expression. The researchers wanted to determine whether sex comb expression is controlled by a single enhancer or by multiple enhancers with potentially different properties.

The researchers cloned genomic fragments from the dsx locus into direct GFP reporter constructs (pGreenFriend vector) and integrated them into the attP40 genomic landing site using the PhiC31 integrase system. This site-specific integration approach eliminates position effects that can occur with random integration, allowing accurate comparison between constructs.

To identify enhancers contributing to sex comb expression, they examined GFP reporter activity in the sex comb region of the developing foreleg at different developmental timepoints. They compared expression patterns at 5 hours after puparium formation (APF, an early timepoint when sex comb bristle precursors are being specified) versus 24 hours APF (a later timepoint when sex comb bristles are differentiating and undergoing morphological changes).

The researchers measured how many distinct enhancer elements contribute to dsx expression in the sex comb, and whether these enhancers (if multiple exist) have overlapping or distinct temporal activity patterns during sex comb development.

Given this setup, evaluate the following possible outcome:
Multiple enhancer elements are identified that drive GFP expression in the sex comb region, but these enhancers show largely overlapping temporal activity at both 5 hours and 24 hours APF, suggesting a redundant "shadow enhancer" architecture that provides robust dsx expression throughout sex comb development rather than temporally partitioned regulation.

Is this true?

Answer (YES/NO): NO